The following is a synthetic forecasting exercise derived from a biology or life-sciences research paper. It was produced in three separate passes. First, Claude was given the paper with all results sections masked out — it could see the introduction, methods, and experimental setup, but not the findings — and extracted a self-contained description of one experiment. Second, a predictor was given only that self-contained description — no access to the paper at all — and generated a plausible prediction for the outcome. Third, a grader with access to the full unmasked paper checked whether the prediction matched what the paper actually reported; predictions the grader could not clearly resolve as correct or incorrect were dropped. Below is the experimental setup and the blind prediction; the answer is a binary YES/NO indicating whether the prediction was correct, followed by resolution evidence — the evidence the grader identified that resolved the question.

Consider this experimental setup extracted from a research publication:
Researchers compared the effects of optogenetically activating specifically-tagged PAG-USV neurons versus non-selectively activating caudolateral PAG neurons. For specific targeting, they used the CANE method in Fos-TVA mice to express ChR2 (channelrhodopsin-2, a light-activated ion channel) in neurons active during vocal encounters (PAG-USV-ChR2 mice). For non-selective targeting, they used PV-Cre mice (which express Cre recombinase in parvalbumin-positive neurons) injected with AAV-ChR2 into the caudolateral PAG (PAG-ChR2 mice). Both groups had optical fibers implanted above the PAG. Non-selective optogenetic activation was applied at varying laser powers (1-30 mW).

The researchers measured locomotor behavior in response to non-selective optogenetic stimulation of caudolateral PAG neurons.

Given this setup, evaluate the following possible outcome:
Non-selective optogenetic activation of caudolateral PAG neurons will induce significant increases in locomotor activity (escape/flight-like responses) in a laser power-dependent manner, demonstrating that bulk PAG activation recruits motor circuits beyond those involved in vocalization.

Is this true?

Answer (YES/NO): NO